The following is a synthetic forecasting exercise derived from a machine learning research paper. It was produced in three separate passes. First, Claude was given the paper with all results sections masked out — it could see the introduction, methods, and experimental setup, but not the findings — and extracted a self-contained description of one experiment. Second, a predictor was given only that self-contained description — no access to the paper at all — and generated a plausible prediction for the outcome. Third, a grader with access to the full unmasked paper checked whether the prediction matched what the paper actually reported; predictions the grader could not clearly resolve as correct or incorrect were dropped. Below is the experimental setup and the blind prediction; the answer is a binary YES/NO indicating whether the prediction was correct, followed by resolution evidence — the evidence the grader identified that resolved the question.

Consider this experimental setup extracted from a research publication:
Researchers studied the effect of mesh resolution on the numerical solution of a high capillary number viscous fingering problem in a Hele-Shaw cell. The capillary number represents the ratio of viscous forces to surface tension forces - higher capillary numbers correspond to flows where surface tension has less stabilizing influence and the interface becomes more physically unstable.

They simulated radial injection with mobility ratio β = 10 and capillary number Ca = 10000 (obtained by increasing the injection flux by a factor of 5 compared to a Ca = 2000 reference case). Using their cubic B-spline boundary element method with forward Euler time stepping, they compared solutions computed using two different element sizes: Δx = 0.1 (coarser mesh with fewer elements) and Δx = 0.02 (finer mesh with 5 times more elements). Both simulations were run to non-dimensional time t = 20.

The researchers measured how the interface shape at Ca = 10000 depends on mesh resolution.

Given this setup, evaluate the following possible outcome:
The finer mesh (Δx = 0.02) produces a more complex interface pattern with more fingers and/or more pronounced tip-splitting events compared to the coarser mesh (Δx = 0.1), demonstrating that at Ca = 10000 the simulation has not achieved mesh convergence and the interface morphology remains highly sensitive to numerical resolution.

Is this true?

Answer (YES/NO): NO